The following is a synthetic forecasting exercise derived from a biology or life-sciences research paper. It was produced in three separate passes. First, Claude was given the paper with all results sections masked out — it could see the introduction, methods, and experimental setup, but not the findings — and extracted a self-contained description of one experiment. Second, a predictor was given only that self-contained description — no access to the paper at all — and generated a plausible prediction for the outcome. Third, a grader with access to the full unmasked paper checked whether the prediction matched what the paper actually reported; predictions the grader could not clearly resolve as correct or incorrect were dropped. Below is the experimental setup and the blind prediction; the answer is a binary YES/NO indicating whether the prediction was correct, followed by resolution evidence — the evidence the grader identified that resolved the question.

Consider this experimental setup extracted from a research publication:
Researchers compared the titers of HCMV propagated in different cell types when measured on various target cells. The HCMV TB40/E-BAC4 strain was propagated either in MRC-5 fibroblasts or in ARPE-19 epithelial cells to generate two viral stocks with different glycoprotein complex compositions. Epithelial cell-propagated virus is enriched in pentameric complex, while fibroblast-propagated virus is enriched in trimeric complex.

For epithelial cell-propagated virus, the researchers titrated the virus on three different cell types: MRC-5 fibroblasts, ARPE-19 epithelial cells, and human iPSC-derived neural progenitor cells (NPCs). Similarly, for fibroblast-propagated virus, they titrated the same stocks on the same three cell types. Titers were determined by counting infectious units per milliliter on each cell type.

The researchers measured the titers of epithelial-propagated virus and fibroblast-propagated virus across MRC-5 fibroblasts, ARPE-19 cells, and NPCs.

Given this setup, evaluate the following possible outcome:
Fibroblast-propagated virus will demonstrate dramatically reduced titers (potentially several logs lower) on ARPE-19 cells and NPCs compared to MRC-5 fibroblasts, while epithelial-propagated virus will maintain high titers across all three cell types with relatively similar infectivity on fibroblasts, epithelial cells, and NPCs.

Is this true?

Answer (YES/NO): NO